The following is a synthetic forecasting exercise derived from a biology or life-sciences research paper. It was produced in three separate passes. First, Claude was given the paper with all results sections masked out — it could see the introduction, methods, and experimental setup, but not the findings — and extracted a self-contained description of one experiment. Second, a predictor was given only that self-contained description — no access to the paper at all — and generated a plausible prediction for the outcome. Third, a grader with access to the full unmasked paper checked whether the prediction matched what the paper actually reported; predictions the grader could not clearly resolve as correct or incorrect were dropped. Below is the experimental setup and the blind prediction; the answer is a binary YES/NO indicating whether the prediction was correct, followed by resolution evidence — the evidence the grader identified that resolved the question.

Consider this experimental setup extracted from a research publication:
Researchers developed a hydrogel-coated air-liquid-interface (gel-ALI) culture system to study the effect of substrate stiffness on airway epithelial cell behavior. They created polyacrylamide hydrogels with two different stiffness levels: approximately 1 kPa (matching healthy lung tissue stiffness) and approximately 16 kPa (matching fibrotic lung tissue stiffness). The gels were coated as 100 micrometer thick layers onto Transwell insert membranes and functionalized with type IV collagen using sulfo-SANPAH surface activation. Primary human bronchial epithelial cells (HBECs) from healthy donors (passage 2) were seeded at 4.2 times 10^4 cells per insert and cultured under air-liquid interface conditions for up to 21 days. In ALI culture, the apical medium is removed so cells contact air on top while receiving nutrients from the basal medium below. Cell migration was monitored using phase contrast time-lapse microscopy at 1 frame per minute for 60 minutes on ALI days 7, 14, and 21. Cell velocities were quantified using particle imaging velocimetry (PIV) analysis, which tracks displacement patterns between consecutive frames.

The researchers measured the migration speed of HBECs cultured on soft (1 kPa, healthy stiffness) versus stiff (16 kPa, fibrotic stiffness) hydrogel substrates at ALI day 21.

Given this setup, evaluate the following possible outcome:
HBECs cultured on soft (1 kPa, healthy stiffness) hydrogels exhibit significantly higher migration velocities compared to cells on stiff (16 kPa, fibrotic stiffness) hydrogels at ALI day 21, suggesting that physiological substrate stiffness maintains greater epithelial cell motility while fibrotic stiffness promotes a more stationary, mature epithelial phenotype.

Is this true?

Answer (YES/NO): NO